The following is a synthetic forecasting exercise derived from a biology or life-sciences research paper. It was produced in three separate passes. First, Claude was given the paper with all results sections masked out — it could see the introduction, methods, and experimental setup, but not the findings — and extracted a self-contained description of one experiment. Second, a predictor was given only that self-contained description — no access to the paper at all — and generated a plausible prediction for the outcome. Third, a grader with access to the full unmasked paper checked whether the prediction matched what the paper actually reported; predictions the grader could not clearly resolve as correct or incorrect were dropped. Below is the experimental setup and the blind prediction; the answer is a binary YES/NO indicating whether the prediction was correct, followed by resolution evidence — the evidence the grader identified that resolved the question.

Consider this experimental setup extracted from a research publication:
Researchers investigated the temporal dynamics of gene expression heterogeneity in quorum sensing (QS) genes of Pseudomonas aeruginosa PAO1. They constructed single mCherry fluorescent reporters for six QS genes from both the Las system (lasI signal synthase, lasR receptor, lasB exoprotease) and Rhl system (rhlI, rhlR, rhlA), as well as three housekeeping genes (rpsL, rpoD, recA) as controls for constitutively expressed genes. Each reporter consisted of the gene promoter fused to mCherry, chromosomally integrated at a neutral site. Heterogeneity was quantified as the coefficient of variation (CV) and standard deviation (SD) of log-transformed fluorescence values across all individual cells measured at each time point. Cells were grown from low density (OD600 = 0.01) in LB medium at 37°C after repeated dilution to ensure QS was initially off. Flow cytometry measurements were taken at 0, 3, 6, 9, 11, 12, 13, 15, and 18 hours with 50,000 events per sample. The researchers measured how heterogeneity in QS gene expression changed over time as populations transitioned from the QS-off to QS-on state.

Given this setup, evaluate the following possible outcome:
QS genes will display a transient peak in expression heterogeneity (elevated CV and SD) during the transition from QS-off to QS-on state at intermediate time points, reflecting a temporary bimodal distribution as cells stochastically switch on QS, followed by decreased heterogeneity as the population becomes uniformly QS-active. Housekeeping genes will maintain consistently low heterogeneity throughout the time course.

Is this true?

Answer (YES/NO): NO